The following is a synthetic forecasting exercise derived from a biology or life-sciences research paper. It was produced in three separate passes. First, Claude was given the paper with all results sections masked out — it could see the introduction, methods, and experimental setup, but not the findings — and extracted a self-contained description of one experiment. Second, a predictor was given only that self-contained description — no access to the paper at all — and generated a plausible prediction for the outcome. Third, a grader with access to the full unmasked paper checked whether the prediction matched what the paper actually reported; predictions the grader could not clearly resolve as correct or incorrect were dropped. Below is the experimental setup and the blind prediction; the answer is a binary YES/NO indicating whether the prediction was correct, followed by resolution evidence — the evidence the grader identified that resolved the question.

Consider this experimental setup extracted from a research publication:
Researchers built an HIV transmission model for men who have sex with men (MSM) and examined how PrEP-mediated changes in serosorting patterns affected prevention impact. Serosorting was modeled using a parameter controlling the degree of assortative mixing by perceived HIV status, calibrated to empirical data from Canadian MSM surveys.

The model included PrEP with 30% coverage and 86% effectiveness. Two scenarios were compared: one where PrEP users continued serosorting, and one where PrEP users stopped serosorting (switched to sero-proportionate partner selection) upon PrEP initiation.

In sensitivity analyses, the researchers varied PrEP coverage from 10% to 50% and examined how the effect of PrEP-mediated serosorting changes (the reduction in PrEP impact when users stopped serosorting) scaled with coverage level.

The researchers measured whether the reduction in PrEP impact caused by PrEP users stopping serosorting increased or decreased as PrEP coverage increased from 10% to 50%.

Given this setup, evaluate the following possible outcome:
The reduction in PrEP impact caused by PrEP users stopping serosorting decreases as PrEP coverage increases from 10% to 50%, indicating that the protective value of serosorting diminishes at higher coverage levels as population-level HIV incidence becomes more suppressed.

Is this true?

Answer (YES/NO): NO